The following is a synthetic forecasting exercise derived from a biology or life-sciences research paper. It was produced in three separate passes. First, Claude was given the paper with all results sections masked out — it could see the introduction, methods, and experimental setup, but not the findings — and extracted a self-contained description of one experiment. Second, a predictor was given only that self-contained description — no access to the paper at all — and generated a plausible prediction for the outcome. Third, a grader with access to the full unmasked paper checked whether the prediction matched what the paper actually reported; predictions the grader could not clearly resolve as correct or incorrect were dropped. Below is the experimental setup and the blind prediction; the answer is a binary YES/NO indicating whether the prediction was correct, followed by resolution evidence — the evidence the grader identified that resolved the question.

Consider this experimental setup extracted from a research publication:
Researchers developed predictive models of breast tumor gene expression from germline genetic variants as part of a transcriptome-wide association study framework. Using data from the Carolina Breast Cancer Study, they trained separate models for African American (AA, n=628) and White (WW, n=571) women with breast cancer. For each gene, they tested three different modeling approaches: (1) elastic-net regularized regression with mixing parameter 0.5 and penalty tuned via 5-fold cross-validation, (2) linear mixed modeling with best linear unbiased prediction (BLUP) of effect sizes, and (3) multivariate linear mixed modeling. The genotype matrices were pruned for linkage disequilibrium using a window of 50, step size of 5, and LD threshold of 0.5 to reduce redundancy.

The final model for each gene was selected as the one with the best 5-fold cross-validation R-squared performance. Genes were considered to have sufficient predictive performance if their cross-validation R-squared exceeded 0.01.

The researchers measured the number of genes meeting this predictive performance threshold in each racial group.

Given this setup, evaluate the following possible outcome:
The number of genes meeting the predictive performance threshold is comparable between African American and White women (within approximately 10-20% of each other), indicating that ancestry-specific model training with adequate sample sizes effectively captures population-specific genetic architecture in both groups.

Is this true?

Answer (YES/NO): NO